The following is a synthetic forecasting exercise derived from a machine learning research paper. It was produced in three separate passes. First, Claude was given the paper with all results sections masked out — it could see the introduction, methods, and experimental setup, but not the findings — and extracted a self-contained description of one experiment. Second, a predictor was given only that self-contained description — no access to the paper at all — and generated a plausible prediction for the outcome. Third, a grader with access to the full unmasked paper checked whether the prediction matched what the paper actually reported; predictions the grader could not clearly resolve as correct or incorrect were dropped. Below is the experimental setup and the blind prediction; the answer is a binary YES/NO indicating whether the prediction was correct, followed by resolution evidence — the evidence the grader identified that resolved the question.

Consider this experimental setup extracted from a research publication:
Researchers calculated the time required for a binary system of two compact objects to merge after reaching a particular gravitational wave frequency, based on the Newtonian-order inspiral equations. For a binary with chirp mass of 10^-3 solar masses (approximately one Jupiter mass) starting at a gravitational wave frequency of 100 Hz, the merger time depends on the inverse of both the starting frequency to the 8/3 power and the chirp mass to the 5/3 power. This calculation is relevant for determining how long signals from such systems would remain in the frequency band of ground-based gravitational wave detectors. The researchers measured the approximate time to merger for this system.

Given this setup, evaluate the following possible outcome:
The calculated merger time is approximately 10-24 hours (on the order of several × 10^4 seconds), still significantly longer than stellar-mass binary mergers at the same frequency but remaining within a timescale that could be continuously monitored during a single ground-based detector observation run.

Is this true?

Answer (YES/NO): NO